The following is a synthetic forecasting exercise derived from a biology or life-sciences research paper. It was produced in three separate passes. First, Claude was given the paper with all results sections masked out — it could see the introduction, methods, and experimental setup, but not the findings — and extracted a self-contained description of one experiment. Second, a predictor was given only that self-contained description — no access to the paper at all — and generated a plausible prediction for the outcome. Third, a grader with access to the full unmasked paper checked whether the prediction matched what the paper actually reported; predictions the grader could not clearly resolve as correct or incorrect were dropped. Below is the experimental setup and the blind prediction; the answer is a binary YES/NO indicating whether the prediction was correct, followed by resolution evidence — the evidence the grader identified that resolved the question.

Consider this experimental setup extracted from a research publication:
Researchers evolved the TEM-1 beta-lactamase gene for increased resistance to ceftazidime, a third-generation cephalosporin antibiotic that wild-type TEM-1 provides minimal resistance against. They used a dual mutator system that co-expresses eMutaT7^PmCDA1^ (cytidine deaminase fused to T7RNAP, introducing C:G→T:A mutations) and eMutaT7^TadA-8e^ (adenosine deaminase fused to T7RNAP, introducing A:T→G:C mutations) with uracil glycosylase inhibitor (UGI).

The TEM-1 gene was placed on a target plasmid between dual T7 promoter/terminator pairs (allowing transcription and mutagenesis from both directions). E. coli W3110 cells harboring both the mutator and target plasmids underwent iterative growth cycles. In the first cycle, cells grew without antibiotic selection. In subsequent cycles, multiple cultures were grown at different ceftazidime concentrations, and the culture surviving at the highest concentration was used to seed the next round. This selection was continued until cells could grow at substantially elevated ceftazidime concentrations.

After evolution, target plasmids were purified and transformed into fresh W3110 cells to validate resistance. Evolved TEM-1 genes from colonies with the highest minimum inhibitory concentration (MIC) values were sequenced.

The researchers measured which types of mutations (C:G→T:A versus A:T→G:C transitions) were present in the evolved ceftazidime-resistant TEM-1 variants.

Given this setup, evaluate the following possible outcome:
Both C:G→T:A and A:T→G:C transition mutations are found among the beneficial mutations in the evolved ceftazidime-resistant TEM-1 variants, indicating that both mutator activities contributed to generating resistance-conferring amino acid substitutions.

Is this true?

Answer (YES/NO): YES